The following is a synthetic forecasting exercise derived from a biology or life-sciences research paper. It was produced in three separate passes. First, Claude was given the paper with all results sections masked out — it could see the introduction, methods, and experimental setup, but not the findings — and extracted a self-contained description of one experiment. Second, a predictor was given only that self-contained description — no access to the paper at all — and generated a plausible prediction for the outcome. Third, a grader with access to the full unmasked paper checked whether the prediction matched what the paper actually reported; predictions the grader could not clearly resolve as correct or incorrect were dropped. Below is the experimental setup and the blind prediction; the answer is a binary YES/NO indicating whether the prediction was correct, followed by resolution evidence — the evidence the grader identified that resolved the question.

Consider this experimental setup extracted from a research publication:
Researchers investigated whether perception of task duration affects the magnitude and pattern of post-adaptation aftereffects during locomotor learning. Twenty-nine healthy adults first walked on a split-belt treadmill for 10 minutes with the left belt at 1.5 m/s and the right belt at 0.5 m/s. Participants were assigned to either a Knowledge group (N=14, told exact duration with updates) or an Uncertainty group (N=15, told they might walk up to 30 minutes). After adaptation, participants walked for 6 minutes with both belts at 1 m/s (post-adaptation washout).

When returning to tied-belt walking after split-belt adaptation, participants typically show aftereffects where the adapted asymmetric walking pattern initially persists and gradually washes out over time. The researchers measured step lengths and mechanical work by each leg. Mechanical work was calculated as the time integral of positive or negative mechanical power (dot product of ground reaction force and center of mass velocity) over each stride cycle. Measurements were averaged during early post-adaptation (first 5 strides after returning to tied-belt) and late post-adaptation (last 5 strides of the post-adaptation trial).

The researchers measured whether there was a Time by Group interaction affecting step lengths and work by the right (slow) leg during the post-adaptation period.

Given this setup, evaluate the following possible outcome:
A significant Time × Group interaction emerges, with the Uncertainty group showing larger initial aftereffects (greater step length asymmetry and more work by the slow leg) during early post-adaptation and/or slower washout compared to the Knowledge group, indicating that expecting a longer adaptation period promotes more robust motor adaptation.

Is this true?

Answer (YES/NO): NO